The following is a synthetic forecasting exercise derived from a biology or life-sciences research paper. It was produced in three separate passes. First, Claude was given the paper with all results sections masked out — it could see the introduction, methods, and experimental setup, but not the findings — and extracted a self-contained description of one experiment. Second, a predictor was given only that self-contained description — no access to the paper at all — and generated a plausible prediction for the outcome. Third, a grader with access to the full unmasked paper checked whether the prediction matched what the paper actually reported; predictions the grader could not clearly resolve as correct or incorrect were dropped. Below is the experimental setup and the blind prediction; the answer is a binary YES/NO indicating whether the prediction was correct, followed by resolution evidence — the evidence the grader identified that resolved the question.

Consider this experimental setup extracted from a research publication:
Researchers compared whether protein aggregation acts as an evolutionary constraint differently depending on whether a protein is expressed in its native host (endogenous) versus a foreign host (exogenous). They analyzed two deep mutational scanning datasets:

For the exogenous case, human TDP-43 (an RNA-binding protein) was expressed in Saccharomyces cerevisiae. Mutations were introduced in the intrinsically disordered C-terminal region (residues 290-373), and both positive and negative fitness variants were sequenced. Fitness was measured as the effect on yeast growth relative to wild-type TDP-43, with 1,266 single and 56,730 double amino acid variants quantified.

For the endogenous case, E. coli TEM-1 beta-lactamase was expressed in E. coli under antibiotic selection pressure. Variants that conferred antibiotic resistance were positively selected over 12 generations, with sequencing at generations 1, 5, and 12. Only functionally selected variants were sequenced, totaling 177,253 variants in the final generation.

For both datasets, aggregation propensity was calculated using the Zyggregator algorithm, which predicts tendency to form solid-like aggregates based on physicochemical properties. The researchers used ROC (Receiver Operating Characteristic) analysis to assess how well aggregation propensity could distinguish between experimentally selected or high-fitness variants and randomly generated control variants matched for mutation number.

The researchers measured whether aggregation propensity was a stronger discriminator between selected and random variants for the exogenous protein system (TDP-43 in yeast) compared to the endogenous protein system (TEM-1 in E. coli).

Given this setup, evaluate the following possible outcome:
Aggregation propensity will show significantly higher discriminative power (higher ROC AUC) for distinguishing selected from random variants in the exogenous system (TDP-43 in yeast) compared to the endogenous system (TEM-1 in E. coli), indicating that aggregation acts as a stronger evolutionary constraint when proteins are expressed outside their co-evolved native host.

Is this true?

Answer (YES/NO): NO